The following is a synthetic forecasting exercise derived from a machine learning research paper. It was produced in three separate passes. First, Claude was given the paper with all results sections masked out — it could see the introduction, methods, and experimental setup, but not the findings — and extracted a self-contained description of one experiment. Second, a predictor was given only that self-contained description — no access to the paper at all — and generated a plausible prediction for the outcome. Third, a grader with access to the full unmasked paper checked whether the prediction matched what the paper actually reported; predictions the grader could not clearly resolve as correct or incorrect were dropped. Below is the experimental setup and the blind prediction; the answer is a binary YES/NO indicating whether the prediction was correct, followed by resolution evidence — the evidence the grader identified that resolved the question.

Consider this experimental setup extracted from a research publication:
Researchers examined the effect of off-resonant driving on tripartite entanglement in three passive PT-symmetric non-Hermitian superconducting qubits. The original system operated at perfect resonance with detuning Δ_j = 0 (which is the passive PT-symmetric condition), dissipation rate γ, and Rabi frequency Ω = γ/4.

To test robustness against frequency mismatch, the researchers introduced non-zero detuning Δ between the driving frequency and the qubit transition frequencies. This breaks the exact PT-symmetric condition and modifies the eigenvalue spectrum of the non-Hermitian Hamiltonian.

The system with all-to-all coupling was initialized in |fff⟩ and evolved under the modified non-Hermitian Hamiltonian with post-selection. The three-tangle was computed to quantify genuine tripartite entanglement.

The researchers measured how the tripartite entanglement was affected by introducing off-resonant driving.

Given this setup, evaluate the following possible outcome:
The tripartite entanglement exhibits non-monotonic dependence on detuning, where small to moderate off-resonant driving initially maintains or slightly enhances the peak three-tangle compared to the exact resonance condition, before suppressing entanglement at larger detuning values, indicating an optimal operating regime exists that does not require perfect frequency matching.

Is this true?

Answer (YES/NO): NO